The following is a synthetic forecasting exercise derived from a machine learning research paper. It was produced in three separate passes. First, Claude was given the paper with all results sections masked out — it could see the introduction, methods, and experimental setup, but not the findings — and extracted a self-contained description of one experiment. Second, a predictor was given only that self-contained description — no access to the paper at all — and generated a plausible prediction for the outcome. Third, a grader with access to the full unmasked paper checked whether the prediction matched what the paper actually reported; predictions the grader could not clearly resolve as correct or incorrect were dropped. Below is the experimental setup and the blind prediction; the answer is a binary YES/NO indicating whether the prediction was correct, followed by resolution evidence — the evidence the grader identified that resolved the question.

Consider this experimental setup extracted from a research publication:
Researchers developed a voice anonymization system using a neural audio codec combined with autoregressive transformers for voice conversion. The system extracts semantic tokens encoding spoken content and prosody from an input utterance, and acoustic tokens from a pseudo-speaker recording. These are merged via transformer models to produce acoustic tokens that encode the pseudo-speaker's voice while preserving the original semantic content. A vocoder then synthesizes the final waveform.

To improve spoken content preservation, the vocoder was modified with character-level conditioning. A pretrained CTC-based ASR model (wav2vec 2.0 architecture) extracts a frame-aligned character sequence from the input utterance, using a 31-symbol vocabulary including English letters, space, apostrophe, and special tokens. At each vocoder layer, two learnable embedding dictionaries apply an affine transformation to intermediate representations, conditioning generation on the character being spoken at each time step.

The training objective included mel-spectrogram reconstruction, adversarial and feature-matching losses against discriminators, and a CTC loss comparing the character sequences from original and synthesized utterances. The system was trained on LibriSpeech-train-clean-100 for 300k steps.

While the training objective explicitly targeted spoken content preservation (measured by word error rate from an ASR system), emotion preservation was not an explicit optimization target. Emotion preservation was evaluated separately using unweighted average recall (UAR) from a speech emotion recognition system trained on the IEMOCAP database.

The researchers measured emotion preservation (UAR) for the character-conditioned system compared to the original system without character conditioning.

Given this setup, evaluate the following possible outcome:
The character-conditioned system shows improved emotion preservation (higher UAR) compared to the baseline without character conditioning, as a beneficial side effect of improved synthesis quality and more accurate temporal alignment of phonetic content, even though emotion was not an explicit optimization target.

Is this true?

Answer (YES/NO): YES